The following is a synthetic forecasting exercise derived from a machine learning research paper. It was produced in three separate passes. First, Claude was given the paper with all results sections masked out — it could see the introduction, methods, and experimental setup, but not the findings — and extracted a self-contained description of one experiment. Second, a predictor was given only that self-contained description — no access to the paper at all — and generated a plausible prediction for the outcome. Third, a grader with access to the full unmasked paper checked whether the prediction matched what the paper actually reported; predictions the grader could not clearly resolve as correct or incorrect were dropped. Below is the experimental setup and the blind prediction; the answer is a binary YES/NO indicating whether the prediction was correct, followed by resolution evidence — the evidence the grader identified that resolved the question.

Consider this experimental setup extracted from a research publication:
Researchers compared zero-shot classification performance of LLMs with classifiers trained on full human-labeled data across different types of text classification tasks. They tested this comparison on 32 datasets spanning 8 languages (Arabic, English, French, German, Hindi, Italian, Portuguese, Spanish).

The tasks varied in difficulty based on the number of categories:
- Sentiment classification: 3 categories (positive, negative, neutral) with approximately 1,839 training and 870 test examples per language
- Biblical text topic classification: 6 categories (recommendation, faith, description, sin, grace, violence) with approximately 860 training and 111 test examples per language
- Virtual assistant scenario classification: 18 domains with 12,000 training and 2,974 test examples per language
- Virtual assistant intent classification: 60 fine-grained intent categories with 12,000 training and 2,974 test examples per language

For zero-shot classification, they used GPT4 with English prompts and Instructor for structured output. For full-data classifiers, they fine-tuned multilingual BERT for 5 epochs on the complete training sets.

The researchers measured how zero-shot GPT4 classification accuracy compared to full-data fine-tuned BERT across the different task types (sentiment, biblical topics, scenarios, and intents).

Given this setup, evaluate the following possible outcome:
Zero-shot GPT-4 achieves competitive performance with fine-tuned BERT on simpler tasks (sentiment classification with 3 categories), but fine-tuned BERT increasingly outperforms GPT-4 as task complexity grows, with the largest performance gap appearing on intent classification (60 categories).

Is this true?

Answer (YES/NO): NO